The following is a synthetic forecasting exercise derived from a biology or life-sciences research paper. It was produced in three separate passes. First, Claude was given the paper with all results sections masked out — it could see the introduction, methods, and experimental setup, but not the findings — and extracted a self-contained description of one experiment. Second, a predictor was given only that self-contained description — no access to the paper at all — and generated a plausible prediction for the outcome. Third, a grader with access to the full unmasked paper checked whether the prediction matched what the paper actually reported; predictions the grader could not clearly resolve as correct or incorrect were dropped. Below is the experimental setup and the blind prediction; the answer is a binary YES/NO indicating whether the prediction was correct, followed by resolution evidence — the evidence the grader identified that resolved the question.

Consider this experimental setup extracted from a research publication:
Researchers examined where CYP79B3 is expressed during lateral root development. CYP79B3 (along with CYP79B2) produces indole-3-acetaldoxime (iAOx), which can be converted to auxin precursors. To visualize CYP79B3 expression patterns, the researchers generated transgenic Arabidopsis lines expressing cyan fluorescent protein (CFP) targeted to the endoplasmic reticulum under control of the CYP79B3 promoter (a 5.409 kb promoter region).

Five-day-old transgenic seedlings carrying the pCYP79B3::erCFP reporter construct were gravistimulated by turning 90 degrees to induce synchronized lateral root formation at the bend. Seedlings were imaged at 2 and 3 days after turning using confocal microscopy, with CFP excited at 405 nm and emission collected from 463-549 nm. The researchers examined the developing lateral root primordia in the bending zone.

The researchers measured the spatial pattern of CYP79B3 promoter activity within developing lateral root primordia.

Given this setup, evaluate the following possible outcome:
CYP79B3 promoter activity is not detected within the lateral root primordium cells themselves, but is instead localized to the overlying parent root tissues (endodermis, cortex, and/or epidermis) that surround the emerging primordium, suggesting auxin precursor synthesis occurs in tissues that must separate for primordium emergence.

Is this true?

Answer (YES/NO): NO